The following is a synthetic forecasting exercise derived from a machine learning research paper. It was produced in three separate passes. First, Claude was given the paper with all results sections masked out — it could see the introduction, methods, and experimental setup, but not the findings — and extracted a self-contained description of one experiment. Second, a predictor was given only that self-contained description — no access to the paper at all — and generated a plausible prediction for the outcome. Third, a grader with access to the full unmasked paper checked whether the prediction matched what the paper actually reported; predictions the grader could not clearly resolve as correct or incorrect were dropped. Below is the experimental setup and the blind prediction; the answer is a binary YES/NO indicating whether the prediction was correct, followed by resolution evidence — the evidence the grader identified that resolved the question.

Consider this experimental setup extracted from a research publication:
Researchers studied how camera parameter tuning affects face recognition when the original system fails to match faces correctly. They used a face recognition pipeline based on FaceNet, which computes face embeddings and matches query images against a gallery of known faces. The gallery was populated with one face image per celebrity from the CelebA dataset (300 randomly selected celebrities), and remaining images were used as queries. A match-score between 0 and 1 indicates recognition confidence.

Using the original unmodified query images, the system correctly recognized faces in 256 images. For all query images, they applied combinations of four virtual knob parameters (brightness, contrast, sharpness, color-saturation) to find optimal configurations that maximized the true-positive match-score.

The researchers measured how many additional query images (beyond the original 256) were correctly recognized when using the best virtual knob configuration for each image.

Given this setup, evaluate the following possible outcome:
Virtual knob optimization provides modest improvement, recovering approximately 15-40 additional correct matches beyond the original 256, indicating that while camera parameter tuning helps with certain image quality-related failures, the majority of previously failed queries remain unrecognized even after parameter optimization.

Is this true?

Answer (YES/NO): NO